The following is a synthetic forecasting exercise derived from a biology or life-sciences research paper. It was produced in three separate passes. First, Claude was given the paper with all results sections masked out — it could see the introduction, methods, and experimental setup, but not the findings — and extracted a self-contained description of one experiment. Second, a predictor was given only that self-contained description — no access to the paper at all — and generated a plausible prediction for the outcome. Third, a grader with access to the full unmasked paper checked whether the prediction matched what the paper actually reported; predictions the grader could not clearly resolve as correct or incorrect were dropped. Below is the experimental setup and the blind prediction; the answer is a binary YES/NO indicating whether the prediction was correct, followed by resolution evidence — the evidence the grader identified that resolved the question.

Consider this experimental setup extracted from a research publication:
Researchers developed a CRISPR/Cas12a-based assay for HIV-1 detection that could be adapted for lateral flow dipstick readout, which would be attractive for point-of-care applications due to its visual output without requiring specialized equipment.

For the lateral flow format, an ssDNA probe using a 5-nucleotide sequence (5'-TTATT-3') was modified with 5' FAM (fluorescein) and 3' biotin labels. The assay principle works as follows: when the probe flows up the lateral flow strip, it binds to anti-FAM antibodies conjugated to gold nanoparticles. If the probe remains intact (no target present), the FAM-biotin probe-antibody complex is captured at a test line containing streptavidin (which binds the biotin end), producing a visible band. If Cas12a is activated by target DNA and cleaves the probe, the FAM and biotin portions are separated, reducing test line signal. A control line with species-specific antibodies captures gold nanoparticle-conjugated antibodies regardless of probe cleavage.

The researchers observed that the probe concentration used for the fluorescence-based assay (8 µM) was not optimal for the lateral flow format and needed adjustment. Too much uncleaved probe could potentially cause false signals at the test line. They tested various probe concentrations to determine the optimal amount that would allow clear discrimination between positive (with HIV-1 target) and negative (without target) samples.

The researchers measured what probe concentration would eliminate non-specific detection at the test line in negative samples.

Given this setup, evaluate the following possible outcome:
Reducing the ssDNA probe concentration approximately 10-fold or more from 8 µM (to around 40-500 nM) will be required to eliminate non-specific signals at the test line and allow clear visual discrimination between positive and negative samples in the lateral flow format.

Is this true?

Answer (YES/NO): NO